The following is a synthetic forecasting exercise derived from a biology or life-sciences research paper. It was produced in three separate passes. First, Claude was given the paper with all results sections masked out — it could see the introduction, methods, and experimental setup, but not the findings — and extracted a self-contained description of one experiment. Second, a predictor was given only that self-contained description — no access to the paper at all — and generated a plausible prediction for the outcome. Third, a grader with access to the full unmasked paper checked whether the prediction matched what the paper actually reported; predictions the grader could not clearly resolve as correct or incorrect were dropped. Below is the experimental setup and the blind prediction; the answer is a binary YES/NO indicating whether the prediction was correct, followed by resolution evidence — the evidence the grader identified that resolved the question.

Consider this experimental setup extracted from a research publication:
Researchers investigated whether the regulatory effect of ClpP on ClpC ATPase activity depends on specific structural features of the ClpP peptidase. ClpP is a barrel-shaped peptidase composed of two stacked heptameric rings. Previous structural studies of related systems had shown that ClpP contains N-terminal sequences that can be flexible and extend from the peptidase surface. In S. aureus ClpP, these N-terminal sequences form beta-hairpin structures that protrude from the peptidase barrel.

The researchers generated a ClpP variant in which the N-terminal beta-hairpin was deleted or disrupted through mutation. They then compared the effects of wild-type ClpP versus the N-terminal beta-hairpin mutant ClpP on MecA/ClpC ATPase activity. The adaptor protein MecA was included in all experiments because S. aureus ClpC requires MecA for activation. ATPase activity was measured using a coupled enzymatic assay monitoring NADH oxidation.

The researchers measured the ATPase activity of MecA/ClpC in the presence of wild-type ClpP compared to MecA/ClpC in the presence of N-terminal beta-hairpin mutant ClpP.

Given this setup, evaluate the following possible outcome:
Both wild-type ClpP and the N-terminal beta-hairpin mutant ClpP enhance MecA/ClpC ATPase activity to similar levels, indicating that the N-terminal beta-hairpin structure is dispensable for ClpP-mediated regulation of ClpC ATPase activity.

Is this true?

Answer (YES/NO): NO